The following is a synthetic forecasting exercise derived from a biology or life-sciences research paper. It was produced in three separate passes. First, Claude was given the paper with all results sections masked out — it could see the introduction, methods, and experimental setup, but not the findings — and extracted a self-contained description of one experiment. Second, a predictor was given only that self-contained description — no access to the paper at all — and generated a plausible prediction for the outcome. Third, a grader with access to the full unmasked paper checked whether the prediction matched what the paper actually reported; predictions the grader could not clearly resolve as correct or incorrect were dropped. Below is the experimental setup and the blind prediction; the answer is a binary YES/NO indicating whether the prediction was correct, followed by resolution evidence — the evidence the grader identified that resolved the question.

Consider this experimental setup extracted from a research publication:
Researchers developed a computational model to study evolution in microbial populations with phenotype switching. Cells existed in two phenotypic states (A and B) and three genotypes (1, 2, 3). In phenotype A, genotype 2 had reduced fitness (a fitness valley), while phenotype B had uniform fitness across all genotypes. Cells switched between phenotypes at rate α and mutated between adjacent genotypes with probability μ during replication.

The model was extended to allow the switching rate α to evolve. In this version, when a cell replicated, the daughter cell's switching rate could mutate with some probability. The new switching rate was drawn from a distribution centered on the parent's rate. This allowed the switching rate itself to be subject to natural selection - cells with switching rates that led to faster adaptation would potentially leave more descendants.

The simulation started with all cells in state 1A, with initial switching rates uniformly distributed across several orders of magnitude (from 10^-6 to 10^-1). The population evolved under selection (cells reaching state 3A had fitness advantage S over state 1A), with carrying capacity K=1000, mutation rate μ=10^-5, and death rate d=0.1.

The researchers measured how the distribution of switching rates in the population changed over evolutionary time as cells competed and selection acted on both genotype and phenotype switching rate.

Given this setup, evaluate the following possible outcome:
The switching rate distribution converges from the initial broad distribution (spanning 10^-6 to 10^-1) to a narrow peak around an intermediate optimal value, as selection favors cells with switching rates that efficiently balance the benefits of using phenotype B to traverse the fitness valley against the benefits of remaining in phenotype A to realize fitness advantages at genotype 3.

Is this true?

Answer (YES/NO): YES